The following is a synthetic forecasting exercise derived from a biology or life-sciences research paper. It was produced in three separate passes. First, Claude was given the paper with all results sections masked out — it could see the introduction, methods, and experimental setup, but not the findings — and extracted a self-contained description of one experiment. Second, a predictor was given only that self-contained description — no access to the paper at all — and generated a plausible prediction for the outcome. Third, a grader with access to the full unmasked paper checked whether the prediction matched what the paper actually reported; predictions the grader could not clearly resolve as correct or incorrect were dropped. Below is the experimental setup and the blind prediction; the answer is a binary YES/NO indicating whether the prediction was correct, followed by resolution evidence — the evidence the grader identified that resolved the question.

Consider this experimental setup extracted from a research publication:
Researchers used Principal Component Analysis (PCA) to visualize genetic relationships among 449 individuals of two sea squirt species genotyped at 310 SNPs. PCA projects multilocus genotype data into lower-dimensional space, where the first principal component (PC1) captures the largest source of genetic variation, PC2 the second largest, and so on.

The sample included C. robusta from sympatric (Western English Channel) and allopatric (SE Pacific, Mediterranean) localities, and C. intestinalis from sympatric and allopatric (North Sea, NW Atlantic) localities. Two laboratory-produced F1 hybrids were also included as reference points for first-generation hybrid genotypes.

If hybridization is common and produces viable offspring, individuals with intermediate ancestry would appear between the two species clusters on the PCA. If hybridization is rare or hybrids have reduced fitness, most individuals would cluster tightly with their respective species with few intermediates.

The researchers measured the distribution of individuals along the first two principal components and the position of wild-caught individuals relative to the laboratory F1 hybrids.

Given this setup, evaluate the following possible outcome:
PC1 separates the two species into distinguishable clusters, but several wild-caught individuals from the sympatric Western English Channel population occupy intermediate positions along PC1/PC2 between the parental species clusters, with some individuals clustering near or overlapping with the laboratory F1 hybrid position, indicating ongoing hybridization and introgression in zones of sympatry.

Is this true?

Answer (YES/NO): NO